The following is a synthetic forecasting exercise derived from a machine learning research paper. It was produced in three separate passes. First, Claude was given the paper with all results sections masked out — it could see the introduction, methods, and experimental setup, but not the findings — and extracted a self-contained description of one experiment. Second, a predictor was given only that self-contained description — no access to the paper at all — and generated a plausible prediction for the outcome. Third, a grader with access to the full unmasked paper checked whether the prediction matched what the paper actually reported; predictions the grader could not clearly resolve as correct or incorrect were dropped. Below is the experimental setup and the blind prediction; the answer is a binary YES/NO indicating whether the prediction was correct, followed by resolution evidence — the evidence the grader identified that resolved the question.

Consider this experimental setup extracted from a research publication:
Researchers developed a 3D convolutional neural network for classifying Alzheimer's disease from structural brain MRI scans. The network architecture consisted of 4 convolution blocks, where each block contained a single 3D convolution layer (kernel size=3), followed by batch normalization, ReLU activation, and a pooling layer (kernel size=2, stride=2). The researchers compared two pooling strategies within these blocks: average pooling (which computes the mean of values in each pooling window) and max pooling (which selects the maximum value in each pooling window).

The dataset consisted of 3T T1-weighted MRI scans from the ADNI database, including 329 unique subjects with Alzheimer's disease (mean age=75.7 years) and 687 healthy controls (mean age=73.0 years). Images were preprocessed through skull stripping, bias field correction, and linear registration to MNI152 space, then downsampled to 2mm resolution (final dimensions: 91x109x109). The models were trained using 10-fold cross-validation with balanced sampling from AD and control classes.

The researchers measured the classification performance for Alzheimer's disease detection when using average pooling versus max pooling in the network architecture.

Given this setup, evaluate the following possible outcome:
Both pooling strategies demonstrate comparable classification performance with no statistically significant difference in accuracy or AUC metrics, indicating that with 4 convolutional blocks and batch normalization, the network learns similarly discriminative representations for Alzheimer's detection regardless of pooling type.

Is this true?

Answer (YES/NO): NO